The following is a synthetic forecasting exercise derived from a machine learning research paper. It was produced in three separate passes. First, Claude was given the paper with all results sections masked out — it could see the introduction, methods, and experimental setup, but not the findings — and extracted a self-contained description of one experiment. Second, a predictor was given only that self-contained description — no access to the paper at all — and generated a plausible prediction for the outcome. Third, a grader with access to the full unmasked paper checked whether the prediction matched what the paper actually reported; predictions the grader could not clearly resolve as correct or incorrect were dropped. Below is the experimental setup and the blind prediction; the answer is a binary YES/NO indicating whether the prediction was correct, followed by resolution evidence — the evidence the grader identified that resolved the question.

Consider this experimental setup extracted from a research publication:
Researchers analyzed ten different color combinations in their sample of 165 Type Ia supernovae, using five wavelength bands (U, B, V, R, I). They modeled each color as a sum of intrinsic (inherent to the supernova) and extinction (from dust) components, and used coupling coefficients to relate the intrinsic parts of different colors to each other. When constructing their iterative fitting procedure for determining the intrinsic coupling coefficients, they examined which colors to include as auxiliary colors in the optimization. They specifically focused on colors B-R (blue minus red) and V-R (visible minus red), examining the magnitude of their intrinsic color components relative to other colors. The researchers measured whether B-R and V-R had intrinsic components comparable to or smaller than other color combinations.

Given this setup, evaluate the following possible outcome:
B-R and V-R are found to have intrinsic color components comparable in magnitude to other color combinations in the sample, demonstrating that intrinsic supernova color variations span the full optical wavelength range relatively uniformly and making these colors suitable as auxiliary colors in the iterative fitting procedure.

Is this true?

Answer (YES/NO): NO